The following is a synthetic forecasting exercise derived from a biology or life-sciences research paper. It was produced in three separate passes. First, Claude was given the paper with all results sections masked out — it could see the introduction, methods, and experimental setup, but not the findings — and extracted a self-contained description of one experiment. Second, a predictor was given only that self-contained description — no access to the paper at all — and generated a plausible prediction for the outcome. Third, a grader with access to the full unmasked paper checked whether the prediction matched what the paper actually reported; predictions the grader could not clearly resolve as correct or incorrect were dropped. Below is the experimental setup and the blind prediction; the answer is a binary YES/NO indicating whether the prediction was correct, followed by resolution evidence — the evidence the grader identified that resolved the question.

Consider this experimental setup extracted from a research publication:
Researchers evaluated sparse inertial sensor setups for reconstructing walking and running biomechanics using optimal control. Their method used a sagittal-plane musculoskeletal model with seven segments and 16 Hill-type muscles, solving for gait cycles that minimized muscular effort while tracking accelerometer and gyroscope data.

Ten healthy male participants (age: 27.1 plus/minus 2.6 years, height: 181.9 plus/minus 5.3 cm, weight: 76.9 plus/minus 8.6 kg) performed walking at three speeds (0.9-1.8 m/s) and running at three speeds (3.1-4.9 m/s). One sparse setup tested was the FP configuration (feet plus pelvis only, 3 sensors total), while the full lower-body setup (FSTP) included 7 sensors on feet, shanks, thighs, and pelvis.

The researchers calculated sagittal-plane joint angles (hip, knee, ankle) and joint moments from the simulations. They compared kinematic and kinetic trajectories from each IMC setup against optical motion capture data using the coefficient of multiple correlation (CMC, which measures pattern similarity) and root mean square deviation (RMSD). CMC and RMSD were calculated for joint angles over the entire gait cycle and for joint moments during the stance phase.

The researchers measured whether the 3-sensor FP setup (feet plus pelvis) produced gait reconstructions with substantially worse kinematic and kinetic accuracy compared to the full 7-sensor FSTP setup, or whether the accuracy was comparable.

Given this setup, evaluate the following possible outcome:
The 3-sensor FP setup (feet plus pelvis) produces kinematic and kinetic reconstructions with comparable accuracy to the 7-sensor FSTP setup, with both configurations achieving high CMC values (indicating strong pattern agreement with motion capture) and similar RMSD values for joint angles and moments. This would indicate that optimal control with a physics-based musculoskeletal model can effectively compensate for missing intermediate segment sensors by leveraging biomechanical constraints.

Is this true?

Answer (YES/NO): YES